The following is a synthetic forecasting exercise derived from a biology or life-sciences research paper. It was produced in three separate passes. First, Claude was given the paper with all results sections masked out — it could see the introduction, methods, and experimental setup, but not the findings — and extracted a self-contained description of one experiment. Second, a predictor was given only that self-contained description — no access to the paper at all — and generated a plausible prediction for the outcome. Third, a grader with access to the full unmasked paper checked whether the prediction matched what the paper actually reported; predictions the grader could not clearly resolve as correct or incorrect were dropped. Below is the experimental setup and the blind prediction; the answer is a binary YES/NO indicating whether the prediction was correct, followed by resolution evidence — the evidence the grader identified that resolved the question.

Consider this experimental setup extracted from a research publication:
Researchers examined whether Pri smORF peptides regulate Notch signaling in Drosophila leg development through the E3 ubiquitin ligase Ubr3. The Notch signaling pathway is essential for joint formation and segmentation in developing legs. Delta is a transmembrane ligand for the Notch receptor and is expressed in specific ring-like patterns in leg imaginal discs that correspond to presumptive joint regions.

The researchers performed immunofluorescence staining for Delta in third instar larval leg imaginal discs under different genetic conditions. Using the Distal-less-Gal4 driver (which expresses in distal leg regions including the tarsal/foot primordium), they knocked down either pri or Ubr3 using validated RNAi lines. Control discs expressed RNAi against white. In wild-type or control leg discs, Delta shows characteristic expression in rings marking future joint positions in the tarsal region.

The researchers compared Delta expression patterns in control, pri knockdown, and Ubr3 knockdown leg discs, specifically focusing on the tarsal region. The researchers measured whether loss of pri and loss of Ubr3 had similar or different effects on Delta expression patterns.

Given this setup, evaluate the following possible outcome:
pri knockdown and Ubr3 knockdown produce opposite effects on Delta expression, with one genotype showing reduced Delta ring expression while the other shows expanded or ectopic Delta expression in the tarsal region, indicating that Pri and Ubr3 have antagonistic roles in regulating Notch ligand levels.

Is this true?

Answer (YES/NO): NO